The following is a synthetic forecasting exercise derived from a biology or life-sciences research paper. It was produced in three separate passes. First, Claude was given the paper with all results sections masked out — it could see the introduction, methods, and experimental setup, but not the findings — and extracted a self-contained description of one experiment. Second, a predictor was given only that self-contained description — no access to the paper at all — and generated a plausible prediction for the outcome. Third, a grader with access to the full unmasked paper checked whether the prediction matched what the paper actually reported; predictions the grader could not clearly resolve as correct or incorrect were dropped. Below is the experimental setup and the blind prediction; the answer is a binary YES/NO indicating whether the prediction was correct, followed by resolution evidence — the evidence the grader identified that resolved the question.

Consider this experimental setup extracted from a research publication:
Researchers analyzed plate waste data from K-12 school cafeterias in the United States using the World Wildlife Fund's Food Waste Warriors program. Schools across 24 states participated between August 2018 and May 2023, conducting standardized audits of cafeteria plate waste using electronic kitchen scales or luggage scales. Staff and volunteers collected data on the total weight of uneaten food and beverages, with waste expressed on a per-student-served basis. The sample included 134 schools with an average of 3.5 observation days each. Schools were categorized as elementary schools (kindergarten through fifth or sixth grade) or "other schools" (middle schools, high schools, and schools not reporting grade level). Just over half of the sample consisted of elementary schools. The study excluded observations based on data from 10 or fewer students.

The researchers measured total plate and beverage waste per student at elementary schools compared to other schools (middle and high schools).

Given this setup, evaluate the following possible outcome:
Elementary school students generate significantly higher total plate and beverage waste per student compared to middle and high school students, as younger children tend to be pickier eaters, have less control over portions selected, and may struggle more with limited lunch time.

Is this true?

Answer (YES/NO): YES